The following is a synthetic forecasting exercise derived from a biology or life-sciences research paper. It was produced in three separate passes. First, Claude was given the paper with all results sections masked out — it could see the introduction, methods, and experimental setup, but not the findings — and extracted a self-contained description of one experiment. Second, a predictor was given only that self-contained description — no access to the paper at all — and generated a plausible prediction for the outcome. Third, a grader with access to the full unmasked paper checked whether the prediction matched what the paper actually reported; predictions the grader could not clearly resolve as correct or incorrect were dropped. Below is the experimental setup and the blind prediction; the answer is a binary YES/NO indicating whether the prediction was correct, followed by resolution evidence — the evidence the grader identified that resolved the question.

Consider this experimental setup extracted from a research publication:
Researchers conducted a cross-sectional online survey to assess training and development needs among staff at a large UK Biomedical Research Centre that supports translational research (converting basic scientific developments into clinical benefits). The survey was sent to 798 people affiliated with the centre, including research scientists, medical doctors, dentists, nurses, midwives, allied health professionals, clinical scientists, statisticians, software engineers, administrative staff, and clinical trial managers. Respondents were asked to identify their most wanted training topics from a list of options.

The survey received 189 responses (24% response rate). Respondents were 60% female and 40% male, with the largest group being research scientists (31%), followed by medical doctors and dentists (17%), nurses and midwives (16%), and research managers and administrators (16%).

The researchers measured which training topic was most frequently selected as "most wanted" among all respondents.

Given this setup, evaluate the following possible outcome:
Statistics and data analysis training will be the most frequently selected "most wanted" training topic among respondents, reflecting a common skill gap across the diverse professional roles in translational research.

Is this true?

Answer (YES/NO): NO